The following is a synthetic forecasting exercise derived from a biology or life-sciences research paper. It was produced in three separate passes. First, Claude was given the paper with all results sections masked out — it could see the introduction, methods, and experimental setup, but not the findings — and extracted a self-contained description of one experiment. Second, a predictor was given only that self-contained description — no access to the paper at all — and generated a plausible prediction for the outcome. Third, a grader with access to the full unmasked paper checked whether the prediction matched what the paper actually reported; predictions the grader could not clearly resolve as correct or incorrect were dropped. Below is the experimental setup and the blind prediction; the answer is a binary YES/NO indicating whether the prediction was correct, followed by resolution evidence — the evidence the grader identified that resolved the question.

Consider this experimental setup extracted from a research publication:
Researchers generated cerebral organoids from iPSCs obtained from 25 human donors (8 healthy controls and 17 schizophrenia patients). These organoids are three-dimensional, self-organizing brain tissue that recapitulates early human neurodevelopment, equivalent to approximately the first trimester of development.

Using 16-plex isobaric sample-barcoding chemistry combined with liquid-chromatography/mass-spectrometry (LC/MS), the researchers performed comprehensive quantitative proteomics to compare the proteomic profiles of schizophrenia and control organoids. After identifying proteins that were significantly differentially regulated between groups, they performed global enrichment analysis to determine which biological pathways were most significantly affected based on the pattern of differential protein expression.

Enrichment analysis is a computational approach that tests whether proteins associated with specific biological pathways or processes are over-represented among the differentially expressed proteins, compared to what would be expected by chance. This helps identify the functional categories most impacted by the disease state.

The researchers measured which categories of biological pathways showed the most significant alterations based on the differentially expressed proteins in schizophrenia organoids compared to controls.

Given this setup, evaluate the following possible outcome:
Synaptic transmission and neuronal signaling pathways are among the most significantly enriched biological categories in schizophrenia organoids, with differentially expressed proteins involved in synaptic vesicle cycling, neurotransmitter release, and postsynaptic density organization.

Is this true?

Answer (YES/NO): NO